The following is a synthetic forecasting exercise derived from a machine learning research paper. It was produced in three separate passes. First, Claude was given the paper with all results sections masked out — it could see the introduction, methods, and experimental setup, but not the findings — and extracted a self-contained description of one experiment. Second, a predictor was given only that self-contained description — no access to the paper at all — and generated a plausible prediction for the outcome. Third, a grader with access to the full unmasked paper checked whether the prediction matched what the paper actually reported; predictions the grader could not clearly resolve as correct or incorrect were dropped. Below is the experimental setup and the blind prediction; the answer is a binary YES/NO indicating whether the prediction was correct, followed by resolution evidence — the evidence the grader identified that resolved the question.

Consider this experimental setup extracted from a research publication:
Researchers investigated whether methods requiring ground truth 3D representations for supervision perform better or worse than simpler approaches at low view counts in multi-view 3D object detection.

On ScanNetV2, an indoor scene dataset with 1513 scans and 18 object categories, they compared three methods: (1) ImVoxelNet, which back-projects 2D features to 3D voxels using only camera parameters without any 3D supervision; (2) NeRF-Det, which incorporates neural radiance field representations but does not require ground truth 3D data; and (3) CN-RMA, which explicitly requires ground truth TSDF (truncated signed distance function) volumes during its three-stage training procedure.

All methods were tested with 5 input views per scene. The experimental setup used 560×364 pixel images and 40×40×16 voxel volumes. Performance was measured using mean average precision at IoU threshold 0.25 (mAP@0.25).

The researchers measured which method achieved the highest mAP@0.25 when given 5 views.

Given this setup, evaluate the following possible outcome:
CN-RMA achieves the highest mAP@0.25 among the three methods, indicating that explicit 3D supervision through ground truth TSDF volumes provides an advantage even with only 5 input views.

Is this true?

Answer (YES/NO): NO